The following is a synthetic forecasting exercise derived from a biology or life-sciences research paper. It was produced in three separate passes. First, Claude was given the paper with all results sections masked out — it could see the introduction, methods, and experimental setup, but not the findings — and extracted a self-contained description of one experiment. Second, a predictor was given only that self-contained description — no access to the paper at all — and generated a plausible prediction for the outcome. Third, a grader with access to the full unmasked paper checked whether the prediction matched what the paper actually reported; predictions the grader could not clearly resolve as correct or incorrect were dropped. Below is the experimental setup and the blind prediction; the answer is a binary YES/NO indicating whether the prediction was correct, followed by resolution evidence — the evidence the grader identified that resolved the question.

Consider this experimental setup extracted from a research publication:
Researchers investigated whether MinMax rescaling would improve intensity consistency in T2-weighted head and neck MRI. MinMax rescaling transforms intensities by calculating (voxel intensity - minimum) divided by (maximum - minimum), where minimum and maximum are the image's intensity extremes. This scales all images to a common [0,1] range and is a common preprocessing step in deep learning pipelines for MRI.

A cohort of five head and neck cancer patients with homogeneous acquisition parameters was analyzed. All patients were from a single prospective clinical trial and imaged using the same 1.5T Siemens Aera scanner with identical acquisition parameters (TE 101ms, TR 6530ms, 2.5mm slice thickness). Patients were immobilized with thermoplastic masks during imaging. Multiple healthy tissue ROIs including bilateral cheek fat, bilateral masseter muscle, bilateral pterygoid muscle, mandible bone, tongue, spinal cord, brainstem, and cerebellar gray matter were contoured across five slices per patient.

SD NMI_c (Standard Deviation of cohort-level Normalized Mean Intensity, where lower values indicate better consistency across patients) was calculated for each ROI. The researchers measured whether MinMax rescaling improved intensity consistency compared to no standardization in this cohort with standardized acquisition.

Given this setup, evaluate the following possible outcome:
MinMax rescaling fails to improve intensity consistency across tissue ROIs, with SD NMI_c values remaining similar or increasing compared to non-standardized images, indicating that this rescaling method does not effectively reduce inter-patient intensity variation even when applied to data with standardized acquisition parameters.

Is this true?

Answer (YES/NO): NO